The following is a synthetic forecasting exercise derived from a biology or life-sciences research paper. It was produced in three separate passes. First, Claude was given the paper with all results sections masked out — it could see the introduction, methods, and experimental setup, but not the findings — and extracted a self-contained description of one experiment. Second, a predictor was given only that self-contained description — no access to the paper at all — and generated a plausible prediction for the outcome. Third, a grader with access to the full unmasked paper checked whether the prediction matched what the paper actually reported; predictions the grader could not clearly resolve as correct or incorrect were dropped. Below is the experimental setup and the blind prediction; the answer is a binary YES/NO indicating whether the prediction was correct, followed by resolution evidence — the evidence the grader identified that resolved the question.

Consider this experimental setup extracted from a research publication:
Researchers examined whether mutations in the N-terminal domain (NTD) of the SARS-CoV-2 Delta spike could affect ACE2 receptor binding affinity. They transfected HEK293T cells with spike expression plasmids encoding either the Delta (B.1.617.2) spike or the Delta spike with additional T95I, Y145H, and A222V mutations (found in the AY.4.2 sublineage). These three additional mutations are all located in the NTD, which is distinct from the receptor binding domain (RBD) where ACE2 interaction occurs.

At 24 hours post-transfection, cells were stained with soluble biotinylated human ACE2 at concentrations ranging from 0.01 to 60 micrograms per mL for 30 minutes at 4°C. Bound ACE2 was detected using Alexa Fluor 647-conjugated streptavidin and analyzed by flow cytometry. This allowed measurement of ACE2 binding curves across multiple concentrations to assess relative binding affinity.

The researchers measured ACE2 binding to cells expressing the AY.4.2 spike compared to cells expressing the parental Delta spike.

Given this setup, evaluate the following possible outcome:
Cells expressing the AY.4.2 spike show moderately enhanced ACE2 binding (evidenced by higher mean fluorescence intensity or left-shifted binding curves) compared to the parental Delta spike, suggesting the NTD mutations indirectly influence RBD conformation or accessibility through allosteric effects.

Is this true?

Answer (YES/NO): NO